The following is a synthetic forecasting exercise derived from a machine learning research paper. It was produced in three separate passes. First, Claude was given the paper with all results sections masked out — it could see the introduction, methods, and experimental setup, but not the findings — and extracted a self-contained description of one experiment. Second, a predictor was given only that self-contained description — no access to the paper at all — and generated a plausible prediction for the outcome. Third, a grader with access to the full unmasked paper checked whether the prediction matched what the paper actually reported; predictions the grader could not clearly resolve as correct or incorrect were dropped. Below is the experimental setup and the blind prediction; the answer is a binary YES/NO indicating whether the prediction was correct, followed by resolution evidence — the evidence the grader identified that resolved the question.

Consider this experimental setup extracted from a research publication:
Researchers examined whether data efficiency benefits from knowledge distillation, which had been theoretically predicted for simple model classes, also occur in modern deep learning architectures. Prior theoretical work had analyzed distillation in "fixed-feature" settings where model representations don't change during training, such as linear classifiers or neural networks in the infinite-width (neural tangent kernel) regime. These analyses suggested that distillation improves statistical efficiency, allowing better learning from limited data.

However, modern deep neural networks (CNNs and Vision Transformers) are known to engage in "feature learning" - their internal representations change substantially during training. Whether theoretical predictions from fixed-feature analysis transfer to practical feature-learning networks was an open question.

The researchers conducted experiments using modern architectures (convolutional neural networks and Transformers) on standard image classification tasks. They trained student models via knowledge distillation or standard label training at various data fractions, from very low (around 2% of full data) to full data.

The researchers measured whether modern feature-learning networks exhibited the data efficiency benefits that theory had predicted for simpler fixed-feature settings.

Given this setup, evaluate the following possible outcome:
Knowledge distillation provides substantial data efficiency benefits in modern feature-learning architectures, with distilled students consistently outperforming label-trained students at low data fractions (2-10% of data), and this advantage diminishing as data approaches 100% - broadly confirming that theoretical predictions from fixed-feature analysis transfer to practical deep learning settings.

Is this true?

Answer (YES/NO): YES